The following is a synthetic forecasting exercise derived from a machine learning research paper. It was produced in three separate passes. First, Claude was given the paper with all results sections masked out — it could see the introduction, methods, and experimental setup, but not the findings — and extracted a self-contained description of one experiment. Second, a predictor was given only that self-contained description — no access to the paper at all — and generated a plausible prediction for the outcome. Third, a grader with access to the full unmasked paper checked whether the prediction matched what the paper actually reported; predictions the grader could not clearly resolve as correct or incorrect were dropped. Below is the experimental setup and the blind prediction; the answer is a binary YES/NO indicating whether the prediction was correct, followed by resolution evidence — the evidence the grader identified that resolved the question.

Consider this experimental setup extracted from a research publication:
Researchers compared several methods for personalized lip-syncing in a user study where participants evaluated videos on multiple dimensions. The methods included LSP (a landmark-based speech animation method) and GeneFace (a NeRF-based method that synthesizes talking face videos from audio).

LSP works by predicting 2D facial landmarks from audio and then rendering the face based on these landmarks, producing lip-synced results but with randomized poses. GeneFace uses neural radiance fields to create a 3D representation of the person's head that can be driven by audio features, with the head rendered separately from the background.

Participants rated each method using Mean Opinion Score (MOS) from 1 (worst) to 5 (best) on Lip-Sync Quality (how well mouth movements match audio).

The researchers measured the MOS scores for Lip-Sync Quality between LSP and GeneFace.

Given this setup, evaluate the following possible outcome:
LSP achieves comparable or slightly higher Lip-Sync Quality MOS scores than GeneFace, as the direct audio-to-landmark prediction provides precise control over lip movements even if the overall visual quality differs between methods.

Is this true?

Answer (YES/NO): YES